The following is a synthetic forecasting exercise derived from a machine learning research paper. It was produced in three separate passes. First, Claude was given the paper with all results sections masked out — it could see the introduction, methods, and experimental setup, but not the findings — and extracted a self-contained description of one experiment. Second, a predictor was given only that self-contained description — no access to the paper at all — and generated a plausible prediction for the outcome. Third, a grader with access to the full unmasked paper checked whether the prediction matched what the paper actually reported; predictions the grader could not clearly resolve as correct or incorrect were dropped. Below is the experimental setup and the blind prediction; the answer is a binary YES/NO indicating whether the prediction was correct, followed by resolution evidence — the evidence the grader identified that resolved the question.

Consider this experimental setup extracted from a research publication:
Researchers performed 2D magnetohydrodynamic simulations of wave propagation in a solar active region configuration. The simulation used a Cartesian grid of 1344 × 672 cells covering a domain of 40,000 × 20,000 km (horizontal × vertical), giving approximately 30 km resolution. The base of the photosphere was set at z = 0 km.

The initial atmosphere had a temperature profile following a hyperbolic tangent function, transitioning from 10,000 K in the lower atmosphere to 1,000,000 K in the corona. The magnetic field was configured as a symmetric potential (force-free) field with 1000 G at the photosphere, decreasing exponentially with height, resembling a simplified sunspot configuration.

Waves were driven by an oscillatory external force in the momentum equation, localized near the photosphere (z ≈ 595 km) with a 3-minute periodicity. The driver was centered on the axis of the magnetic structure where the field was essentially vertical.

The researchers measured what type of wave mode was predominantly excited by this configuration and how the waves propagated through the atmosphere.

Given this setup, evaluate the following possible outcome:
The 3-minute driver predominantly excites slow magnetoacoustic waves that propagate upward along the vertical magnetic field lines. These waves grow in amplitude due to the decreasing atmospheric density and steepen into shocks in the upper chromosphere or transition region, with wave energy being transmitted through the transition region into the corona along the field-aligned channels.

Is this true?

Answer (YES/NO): NO